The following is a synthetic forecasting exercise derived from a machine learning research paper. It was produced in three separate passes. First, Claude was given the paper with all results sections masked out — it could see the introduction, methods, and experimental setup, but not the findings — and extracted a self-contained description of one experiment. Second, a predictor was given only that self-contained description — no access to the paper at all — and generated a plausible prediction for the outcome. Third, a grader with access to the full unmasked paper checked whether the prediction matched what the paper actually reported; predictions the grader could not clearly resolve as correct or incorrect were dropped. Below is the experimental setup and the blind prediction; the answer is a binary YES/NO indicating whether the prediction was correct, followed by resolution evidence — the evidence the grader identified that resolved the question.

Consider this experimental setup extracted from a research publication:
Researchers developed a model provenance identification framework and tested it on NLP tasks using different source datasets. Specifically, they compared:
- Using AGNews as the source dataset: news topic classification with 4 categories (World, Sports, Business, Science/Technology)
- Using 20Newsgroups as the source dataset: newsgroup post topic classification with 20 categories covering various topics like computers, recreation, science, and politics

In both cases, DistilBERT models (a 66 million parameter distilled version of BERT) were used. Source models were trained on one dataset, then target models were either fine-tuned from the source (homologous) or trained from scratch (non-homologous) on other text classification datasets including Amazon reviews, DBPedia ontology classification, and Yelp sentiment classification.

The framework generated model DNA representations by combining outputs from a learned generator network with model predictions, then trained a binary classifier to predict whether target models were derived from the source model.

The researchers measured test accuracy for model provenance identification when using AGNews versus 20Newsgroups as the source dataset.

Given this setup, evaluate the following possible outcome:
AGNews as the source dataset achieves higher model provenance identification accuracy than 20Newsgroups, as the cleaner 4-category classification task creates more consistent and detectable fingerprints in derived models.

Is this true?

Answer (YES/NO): NO